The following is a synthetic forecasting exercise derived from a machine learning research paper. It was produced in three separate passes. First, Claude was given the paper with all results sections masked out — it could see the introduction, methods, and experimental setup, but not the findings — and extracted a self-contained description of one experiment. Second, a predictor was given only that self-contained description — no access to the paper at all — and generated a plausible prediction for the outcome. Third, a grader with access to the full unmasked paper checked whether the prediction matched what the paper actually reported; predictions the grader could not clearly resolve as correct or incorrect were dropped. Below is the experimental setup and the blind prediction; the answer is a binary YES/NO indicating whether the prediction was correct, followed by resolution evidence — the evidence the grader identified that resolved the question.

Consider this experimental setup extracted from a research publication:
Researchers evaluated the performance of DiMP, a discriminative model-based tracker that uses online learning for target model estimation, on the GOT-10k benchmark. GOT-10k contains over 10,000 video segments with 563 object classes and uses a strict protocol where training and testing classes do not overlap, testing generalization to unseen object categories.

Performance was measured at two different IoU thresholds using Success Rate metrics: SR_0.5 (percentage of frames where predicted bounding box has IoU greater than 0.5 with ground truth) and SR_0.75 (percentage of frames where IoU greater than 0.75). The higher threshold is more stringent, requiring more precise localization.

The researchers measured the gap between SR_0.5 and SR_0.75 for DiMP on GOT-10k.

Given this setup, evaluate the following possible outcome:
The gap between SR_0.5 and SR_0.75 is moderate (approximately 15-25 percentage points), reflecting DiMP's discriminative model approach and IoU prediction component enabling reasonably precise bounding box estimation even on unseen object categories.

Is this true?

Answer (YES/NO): YES